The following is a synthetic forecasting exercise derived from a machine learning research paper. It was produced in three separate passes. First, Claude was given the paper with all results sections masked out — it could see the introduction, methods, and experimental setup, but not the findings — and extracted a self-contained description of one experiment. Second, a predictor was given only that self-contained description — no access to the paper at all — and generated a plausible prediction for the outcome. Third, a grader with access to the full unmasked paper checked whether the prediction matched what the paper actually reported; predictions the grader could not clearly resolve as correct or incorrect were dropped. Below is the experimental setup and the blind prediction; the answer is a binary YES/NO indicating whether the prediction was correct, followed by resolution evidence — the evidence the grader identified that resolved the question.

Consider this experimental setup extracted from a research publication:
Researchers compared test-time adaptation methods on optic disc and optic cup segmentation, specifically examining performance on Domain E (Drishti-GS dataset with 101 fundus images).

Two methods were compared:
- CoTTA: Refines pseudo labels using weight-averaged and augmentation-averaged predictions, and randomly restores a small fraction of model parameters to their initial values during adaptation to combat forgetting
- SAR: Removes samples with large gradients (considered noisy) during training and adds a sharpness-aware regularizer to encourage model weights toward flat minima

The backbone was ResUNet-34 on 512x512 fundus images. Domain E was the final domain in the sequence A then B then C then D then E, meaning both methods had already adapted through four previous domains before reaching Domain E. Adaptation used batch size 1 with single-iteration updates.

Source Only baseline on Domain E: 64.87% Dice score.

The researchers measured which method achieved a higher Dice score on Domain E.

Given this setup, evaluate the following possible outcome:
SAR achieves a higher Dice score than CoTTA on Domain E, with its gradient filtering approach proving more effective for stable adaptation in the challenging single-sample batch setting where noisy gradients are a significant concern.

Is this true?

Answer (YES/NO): YES